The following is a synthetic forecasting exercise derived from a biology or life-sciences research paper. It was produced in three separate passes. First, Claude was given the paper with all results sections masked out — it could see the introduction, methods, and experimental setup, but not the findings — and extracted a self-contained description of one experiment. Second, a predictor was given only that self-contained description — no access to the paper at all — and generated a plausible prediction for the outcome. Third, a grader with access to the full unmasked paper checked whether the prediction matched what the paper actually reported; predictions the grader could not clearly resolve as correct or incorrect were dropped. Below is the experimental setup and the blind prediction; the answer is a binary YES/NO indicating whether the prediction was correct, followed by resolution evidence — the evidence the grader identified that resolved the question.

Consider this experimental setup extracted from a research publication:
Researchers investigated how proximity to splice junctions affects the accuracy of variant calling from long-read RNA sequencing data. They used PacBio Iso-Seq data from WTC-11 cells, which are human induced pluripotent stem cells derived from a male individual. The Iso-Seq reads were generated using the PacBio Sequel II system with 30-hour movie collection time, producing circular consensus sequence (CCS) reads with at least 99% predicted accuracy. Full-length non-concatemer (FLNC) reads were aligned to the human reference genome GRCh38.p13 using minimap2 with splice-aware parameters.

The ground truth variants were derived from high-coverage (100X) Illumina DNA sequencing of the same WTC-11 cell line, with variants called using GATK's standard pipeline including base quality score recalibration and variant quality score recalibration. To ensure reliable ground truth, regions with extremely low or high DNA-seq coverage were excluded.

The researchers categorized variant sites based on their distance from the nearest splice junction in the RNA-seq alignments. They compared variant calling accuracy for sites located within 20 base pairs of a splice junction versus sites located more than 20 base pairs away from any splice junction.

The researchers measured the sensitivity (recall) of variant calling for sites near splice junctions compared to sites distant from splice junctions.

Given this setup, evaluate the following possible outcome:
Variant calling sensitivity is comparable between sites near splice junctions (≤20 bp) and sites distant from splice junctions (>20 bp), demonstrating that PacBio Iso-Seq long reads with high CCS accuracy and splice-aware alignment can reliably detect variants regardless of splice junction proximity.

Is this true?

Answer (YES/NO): NO